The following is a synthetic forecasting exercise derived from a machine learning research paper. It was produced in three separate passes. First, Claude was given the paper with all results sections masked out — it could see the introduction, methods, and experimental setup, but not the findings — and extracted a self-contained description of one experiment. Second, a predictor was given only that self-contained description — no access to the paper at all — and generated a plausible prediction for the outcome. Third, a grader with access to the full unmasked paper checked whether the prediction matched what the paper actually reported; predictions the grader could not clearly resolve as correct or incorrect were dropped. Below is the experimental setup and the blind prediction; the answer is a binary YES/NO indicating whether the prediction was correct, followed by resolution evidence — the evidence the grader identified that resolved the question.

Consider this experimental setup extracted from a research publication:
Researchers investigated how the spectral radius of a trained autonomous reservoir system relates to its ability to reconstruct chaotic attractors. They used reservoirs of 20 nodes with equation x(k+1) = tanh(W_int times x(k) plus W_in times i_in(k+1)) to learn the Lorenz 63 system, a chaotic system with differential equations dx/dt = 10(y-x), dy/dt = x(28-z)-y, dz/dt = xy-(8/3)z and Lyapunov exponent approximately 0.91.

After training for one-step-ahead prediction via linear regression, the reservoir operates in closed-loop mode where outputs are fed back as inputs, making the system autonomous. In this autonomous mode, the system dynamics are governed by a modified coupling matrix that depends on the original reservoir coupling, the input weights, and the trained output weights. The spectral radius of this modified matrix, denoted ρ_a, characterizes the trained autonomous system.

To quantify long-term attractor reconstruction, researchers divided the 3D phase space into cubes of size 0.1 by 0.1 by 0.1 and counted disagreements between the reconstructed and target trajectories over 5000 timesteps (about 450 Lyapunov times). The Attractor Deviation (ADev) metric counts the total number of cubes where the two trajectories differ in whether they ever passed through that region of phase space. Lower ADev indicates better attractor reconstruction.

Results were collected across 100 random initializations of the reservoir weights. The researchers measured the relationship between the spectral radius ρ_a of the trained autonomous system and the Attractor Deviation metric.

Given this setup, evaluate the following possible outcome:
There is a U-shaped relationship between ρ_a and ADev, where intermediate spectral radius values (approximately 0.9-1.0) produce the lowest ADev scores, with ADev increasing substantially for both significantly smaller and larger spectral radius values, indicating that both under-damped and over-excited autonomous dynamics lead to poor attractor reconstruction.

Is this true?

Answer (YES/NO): NO